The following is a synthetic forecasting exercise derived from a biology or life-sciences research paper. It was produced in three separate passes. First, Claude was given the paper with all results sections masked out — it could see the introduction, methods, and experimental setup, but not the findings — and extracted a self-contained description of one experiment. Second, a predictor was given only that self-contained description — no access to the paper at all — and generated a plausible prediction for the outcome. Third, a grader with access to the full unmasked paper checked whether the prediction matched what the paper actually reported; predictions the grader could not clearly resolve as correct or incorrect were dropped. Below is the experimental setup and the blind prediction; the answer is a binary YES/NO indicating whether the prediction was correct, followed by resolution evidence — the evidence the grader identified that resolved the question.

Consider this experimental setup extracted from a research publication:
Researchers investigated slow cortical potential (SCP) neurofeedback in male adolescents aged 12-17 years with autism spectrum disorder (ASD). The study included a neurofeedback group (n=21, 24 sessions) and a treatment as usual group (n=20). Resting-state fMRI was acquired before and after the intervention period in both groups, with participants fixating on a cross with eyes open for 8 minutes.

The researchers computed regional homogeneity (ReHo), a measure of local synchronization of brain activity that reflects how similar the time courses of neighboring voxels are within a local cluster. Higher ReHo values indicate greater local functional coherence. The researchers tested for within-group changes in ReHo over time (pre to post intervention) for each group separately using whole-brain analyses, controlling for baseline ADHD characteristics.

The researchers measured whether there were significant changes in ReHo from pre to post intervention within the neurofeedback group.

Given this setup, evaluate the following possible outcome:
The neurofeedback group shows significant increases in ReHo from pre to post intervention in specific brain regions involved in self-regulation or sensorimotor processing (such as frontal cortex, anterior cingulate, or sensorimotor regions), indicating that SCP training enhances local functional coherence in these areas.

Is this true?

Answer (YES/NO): NO